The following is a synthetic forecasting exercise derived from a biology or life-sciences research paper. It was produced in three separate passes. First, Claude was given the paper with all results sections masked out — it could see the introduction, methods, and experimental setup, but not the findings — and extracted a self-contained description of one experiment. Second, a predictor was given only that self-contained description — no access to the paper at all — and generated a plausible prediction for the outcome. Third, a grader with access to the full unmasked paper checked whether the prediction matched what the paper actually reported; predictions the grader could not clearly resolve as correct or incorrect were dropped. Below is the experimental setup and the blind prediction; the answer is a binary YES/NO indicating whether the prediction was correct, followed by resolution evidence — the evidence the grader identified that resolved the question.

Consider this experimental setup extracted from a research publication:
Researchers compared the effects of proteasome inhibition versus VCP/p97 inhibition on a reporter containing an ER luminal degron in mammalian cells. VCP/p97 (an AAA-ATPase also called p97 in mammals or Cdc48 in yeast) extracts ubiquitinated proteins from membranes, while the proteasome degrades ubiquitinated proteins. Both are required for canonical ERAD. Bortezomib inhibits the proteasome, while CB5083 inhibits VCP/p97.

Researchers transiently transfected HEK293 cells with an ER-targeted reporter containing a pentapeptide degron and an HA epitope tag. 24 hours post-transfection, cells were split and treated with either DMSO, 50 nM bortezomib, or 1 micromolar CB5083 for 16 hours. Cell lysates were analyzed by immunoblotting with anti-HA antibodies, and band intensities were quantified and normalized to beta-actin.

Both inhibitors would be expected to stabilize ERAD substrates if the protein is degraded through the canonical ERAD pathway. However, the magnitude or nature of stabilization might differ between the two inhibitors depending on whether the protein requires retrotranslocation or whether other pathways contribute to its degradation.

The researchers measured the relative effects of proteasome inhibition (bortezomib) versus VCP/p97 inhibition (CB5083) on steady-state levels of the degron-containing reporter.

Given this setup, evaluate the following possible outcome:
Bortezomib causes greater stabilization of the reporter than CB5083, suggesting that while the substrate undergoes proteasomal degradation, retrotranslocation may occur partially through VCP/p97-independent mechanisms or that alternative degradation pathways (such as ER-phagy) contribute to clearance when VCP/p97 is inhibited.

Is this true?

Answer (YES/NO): NO